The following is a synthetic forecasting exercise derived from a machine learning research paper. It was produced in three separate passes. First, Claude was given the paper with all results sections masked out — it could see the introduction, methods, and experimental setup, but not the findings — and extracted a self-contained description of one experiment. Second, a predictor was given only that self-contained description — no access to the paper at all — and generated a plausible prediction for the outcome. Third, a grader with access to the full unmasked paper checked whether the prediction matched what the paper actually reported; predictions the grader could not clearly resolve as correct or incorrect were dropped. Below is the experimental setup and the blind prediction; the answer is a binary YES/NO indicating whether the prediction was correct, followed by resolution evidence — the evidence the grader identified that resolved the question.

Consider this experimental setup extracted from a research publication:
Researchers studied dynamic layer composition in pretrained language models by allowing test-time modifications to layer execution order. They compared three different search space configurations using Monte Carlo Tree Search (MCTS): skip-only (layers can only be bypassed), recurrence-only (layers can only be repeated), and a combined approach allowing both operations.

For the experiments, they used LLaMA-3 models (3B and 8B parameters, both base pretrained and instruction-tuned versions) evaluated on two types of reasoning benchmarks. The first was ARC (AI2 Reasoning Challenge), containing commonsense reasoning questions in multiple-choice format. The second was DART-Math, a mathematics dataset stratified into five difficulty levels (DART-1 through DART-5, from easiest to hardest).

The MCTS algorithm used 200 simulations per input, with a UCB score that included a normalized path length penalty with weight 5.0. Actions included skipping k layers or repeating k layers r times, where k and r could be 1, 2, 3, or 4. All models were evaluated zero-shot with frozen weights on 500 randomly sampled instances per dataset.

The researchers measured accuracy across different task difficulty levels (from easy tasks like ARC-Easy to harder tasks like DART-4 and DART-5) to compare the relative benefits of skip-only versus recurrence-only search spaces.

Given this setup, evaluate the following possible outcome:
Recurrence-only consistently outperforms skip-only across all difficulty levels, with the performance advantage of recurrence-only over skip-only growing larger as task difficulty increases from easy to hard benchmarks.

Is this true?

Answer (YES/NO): NO